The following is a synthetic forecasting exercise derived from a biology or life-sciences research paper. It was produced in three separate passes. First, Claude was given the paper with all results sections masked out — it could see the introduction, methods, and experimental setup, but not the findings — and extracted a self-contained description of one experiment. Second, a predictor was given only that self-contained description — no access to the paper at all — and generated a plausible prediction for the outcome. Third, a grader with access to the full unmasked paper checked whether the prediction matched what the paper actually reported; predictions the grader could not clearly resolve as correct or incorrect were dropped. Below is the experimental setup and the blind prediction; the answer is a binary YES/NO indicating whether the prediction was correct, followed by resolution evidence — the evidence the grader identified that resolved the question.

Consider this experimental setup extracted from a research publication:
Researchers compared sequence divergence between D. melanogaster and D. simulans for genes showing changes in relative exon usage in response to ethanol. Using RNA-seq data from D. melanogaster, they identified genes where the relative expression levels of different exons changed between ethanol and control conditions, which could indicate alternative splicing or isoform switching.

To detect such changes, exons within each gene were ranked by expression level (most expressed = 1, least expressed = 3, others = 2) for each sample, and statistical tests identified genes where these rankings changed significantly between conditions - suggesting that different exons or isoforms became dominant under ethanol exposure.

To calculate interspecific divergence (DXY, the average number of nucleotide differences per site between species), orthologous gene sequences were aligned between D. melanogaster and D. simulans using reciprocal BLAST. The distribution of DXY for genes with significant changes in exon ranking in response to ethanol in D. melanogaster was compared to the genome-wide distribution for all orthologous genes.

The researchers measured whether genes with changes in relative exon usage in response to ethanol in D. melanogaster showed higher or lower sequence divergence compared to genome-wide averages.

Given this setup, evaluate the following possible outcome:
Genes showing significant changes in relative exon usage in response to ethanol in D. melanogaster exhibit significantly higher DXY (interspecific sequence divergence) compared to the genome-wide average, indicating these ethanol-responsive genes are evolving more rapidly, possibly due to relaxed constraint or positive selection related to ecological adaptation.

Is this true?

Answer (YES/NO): NO